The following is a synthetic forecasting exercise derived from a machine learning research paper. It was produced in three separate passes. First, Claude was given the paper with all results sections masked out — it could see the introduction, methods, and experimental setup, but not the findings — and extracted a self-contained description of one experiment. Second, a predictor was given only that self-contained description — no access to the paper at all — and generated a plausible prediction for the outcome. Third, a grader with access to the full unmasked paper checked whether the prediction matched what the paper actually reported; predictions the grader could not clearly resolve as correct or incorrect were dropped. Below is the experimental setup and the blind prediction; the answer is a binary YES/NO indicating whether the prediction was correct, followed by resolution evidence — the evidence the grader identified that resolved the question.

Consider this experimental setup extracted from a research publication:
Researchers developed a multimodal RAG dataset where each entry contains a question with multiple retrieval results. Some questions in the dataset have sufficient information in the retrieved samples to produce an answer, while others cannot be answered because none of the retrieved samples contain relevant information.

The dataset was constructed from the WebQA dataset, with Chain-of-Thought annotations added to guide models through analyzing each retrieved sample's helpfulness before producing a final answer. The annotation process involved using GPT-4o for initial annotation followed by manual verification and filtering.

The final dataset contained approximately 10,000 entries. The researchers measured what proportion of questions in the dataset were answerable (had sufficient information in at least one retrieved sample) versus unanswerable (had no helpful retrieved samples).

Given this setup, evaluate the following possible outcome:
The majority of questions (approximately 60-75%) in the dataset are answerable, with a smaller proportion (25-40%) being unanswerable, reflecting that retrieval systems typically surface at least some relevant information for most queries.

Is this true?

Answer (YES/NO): NO